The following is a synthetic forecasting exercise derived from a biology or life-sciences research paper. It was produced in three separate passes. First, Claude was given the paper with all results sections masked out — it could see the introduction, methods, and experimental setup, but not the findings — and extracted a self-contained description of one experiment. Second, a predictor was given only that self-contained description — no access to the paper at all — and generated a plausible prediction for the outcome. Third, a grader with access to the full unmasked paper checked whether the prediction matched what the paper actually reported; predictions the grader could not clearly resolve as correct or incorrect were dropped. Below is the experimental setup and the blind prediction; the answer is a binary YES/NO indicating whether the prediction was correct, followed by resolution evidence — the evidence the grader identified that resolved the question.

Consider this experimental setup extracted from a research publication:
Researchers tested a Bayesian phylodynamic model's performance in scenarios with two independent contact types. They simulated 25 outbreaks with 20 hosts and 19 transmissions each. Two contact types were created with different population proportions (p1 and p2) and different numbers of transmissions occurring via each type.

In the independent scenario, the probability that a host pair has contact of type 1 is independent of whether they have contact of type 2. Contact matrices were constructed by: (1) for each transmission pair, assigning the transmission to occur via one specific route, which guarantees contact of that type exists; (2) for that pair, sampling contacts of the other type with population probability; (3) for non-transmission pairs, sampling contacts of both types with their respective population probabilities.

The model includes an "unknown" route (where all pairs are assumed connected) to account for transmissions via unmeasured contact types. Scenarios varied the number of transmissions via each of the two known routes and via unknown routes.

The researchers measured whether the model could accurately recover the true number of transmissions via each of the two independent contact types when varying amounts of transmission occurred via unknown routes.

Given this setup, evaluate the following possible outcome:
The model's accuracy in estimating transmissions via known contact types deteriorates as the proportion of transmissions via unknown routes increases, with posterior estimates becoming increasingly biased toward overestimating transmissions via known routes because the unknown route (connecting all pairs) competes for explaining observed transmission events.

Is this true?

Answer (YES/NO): NO